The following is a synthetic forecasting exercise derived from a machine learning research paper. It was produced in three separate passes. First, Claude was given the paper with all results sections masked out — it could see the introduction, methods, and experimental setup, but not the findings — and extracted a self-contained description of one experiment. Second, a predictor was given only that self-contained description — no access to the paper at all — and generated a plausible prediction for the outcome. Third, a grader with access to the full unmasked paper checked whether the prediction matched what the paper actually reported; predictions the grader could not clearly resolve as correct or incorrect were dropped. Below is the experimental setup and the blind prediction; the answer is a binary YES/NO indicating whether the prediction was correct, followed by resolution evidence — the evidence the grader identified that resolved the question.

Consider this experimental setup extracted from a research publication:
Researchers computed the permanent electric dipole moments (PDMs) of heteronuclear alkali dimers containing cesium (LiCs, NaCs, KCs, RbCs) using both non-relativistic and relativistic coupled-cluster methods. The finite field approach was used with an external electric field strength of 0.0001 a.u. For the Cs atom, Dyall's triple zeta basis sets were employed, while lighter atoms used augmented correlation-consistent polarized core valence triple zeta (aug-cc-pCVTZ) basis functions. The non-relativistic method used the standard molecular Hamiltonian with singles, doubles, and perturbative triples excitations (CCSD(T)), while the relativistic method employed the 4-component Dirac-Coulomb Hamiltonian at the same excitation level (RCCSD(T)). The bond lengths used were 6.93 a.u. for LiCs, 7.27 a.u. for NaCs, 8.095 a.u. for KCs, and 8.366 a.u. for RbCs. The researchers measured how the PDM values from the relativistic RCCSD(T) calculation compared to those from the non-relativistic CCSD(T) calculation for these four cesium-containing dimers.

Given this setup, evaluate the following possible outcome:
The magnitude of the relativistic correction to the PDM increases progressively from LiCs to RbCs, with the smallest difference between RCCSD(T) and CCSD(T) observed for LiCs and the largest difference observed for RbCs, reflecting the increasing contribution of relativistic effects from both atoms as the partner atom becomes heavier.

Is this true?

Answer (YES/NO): NO